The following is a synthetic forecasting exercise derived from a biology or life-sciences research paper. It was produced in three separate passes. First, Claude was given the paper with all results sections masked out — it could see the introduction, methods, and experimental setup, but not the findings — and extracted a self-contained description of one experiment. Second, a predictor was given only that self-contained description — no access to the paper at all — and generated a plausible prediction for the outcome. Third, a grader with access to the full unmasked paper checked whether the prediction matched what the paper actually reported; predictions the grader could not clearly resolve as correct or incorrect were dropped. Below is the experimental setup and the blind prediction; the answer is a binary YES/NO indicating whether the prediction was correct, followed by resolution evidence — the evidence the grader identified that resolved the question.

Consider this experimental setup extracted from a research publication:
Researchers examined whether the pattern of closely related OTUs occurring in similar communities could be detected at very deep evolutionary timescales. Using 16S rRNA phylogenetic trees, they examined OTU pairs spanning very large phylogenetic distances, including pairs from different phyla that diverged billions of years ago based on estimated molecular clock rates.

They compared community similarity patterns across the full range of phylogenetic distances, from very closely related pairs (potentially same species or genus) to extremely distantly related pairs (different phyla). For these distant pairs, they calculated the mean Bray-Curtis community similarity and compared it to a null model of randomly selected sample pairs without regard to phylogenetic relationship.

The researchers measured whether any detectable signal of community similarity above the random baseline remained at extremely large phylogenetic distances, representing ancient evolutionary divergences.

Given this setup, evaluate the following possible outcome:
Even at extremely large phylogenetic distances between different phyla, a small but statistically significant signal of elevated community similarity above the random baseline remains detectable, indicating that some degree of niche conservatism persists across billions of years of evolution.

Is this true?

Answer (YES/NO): YES